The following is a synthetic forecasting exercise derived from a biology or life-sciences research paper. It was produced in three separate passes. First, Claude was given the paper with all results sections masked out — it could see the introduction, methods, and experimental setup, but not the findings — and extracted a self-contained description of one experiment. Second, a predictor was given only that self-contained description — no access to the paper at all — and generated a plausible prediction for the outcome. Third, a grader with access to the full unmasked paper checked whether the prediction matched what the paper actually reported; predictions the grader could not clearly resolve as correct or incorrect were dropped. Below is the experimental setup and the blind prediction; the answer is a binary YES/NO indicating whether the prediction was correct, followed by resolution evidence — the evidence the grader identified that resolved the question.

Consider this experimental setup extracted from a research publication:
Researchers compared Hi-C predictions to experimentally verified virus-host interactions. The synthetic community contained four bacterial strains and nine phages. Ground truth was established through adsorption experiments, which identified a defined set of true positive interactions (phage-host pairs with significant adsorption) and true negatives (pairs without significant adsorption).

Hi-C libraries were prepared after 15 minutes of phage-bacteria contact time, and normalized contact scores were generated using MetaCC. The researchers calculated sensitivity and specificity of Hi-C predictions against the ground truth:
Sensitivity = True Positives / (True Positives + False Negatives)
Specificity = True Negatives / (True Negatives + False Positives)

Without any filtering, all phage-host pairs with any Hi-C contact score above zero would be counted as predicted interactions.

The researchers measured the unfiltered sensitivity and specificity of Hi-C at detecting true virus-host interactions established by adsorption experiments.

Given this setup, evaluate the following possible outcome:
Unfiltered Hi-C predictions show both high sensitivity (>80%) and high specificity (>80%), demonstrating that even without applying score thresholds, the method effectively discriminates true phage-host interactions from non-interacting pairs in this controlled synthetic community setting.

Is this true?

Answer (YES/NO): NO